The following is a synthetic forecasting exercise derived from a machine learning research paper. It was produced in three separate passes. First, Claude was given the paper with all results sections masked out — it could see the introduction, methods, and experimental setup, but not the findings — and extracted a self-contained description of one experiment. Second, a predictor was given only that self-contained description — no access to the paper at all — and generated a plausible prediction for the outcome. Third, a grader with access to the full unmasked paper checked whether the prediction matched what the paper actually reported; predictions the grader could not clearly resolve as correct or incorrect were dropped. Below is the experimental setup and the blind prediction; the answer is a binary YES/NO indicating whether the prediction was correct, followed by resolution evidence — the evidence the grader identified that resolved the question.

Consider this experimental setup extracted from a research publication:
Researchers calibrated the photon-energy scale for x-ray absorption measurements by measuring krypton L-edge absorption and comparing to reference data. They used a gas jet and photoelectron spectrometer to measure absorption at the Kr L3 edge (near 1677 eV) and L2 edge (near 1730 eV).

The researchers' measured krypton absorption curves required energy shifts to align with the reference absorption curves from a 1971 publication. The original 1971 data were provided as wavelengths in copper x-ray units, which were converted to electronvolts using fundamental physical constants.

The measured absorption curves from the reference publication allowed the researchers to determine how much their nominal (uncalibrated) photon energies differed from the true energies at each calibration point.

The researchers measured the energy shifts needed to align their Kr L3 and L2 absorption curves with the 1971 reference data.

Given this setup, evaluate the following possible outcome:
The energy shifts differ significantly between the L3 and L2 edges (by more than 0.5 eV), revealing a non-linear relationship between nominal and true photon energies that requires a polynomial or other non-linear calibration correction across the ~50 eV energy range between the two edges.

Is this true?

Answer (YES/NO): NO